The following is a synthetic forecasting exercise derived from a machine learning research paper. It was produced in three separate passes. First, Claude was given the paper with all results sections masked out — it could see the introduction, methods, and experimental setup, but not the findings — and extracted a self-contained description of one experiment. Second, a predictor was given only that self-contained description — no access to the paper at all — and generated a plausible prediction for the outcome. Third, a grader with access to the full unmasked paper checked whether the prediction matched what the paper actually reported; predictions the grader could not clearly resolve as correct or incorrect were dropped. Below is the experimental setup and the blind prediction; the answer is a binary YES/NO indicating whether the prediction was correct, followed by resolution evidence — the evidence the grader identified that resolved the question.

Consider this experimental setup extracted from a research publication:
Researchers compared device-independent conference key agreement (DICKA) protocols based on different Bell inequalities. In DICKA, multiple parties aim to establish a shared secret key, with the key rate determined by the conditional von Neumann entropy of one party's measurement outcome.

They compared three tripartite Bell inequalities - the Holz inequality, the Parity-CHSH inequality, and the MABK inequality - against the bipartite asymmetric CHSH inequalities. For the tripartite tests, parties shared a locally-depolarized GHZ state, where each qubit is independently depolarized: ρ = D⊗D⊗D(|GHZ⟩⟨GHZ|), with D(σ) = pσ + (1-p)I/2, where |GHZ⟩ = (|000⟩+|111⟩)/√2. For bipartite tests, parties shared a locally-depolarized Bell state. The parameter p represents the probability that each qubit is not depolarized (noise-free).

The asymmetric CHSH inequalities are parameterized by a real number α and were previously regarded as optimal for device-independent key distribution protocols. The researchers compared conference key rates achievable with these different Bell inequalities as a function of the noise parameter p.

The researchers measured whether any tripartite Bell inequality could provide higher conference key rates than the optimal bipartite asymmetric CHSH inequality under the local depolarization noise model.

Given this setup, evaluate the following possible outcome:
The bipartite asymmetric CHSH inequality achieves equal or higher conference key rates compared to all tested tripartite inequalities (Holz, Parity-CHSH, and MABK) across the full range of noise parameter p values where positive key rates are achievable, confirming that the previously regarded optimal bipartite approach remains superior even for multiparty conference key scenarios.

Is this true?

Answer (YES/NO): NO